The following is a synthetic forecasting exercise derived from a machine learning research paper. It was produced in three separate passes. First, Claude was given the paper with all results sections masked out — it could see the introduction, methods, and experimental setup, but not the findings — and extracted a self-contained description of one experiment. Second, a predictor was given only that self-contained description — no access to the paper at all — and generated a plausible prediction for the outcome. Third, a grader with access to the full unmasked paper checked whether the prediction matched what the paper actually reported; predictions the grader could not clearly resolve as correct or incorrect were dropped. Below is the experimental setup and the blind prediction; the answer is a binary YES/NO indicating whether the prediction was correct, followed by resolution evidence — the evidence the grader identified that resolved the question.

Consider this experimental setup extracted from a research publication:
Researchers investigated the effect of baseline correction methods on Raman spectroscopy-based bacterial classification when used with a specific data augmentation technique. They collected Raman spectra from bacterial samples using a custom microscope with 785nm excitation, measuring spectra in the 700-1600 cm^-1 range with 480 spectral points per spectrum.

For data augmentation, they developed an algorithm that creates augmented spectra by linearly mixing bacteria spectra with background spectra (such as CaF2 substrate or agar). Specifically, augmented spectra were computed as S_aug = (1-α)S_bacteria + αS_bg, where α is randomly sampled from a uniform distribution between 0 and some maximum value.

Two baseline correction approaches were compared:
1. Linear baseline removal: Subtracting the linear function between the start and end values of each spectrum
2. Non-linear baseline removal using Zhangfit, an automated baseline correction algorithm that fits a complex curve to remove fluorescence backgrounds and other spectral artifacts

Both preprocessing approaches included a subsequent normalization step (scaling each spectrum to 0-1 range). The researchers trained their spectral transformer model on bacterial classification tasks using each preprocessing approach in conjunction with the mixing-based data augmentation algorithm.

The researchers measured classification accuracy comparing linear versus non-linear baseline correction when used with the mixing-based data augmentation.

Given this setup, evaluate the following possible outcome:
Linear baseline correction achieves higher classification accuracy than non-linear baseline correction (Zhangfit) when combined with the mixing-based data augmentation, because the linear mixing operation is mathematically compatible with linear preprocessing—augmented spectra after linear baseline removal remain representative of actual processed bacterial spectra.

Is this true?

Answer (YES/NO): YES